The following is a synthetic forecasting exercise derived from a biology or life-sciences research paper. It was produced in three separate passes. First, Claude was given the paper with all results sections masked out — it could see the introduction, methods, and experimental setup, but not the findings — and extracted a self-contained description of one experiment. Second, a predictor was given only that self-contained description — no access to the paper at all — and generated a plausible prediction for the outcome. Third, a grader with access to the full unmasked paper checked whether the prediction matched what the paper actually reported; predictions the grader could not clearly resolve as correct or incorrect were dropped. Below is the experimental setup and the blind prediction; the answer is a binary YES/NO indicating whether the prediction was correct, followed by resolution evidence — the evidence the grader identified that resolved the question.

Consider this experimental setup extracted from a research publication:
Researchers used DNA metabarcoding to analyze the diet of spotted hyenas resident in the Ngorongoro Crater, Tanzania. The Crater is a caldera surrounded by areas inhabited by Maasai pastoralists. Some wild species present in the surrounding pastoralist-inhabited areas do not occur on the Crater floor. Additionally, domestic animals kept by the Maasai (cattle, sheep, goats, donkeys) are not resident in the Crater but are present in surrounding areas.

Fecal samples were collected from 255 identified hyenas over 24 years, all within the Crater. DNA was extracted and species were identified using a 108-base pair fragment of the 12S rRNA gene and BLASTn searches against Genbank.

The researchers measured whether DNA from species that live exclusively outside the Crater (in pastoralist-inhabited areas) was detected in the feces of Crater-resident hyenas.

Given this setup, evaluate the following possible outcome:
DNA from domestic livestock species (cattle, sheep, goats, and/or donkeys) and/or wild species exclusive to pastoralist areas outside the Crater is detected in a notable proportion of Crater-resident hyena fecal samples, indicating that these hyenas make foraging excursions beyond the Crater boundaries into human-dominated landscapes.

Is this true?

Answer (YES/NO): NO